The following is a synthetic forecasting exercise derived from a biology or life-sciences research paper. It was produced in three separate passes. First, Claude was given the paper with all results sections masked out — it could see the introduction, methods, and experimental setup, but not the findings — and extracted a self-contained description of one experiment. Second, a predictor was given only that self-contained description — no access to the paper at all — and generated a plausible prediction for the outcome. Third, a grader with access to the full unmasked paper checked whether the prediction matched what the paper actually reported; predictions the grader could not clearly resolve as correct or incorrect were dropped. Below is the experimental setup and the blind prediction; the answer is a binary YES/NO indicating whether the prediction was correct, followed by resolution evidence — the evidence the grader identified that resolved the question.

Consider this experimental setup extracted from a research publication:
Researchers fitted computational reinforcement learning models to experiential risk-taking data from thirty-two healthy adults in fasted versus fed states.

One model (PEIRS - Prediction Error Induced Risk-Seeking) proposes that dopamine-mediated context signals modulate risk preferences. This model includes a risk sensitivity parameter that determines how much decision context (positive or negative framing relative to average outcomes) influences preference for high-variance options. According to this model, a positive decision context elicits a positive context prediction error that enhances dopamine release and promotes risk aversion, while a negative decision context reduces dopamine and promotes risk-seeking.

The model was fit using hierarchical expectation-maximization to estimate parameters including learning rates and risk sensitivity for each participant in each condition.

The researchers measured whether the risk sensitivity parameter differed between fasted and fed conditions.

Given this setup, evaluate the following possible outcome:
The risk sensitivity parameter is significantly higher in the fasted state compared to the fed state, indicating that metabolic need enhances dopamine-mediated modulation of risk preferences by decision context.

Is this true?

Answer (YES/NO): NO